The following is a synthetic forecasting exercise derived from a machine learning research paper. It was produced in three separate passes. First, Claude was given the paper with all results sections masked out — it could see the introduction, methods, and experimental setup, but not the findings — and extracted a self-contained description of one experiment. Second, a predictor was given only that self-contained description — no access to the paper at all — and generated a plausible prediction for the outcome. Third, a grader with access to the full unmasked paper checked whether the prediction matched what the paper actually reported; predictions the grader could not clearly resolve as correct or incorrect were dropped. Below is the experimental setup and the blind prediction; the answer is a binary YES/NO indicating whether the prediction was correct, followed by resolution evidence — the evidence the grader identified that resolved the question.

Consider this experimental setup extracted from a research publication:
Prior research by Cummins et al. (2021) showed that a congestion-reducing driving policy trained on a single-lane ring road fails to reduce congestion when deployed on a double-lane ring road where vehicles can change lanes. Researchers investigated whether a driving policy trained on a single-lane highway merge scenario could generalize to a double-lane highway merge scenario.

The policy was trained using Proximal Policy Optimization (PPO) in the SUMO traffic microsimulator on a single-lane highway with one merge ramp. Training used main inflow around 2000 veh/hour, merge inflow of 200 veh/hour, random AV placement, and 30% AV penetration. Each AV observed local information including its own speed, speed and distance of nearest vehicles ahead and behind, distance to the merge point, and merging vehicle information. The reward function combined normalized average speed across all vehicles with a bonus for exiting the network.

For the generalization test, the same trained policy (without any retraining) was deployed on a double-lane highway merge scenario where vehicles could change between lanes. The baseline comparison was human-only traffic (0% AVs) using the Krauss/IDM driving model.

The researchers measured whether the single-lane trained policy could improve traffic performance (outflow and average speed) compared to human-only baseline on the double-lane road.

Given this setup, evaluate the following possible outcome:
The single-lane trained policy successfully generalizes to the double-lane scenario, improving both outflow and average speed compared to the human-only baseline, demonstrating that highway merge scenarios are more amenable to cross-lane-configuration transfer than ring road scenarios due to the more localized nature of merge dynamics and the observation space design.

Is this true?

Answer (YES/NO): YES